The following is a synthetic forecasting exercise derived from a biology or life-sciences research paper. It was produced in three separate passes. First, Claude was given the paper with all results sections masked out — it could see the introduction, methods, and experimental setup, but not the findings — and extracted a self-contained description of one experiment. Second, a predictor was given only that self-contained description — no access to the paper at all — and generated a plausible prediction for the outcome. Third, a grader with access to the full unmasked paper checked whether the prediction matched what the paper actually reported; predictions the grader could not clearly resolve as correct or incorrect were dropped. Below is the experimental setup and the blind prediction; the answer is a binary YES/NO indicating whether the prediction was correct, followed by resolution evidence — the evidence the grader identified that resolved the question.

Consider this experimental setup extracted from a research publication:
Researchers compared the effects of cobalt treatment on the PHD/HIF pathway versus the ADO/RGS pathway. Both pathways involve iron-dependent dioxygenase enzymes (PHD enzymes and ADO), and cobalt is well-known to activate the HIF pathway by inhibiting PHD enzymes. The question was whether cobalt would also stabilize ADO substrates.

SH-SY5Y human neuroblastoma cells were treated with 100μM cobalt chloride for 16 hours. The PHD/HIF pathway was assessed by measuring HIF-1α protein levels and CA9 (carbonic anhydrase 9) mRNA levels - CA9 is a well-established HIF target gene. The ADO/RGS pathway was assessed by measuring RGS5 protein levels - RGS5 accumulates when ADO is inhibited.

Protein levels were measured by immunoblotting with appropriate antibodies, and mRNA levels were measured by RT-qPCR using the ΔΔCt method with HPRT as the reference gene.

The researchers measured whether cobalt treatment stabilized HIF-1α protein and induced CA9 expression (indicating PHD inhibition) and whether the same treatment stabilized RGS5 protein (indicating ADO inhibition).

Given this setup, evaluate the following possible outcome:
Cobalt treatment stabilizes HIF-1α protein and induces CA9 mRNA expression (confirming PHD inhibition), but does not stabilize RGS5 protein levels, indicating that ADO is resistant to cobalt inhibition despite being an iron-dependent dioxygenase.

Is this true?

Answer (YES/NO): NO